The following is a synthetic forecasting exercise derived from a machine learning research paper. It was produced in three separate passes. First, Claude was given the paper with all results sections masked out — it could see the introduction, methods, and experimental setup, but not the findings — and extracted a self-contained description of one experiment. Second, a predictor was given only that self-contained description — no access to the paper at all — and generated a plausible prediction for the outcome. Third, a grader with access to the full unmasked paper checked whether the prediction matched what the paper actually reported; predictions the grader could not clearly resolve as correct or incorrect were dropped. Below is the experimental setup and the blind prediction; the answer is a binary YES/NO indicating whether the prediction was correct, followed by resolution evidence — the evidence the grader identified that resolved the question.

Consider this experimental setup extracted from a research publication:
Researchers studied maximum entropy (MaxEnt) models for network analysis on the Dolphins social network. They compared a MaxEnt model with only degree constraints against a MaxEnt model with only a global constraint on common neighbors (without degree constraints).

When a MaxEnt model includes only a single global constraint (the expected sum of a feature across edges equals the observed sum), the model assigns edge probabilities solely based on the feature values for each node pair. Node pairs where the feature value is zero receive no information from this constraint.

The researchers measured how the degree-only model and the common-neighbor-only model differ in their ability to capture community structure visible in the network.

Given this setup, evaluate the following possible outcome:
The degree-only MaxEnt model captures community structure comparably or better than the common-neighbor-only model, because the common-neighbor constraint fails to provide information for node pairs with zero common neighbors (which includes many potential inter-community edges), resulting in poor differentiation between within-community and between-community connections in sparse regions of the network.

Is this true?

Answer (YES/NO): NO